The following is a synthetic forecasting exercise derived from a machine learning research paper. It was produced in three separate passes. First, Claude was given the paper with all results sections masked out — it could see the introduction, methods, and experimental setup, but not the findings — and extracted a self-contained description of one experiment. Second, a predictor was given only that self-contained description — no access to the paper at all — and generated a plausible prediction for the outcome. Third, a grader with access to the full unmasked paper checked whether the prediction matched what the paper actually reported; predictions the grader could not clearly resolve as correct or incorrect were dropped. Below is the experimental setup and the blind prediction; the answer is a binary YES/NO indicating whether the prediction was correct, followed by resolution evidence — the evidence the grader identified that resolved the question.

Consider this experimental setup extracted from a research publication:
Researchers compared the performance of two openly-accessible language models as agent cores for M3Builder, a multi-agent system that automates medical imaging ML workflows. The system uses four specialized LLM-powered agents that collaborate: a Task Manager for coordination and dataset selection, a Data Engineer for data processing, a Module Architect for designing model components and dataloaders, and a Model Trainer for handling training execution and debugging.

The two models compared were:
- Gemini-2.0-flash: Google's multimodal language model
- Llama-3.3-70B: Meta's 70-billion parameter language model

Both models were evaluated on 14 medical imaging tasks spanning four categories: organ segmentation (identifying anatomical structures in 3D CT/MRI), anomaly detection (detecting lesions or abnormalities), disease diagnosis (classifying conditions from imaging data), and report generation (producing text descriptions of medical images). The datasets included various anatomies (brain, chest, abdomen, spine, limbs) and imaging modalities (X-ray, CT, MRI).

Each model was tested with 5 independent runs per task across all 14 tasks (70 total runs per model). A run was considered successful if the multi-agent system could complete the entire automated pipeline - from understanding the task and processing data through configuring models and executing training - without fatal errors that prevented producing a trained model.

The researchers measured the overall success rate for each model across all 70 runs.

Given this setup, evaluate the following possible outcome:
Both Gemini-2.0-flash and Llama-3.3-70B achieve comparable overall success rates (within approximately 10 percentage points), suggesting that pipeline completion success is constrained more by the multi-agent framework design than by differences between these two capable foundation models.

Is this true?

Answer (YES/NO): NO